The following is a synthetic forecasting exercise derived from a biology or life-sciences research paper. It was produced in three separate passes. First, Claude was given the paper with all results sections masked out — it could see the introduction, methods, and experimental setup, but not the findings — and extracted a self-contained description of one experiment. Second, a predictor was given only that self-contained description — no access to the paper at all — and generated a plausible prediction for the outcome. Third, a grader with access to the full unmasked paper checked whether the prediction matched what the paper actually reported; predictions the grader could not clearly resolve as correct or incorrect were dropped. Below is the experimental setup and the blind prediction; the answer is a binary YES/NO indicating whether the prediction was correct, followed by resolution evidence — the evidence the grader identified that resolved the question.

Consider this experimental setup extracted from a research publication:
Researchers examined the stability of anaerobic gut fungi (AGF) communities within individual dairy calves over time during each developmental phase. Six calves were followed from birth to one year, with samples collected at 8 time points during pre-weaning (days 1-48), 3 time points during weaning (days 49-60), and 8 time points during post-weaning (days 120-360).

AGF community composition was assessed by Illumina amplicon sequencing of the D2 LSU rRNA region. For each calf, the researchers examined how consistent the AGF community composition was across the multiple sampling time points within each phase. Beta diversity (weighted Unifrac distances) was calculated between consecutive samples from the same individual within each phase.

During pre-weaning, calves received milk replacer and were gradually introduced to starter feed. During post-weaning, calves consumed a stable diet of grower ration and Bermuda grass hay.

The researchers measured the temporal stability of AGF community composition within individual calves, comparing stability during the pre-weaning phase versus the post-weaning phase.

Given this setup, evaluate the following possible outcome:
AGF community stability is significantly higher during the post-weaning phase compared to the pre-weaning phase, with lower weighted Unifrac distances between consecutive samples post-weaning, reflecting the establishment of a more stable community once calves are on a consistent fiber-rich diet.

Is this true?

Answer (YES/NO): NO